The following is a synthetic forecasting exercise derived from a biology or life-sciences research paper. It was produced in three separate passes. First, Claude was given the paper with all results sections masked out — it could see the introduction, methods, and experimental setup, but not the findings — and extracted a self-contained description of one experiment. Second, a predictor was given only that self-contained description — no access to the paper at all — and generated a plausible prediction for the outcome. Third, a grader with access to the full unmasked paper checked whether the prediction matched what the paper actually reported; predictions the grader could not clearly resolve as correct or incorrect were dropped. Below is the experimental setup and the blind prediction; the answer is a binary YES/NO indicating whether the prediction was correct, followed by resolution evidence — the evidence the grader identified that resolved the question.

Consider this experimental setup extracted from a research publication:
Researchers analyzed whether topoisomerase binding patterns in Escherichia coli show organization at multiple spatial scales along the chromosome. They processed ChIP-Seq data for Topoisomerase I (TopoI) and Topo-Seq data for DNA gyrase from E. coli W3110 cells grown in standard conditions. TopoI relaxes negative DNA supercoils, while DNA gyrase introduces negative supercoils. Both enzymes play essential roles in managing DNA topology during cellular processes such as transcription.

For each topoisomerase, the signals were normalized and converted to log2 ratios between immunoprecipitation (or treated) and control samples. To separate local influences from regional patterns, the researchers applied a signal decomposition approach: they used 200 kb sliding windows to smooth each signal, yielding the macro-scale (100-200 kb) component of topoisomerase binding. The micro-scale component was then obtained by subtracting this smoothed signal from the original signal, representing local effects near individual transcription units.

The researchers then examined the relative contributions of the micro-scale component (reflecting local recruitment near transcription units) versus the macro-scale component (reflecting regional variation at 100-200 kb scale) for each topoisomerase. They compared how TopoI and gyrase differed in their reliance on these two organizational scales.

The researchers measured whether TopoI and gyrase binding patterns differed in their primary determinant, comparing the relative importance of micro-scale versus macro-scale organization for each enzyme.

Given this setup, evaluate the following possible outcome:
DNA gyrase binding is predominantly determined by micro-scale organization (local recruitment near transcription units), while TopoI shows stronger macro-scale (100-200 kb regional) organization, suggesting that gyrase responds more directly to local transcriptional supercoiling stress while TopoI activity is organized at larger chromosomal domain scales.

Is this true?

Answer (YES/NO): NO